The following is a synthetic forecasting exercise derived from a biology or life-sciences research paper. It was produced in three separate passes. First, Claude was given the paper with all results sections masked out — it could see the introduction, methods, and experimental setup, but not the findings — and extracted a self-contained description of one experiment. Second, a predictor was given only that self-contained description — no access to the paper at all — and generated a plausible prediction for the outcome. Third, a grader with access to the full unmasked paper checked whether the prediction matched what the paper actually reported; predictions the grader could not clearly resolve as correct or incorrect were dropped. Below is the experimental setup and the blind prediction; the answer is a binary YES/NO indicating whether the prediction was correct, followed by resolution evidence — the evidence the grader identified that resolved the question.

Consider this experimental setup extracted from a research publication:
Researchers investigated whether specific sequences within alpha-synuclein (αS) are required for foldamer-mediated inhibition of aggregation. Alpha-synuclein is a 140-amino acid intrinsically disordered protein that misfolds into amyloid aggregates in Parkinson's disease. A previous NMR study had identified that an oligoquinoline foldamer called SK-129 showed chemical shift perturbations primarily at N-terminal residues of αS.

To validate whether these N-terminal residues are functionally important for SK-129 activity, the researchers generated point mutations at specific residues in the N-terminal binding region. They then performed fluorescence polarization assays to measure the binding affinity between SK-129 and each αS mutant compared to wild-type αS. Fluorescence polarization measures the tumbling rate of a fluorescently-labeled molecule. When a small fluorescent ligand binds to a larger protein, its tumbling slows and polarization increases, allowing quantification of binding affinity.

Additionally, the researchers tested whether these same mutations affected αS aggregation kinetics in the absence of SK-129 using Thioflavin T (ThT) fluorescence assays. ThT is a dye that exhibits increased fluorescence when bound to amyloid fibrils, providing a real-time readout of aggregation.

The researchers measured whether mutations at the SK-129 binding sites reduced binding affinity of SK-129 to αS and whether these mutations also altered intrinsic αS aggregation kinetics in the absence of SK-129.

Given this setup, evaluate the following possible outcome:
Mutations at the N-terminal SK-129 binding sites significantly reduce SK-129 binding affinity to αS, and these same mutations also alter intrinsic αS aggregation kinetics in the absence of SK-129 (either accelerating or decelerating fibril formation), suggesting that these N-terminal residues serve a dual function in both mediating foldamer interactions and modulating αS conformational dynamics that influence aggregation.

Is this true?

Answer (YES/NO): YES